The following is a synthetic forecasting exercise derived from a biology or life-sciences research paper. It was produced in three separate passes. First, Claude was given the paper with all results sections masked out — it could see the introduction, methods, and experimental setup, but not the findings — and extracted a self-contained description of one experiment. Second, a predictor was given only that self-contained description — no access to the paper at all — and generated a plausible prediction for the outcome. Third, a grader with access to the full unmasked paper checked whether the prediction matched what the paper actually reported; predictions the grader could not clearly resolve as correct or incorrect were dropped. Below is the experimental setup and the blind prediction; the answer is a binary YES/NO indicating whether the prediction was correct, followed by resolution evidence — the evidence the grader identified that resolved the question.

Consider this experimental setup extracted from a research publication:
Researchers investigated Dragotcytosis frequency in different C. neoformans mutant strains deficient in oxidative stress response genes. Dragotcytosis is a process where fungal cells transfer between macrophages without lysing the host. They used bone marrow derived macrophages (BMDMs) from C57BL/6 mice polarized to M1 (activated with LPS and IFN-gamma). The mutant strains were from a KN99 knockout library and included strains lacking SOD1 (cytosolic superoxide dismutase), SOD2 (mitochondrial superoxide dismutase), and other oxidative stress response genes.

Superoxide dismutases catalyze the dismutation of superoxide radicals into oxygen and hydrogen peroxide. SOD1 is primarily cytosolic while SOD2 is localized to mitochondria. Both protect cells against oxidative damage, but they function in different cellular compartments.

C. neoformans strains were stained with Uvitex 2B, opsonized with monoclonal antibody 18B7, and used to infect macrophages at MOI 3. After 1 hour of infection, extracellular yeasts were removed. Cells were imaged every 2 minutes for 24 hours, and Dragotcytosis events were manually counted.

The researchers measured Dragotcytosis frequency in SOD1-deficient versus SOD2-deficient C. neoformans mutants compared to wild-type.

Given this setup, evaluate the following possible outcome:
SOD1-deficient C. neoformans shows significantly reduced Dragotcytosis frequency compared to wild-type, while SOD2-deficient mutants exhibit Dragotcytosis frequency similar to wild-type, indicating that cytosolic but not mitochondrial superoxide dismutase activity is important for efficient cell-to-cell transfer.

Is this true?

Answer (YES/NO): NO